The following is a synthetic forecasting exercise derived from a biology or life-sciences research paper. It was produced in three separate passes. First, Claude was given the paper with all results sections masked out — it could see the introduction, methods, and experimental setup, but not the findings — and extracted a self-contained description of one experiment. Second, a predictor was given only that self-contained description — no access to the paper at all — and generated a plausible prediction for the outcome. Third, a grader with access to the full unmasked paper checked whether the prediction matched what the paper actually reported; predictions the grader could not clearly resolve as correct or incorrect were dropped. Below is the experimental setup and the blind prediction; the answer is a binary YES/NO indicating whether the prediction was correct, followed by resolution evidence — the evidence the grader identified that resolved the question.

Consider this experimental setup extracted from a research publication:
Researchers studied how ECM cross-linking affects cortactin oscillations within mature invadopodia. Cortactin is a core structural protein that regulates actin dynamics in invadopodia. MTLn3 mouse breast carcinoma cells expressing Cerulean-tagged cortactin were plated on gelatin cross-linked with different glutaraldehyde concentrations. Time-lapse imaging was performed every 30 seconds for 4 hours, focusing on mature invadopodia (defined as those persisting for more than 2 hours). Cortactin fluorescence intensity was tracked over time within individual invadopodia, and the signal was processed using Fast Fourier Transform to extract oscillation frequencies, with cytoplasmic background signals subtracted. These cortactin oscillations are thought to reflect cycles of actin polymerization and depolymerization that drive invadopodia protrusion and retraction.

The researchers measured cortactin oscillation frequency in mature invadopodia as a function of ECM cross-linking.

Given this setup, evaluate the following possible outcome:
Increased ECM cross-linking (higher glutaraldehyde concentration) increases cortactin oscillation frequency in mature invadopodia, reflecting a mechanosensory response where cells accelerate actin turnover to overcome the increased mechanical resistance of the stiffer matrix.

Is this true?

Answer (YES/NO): NO